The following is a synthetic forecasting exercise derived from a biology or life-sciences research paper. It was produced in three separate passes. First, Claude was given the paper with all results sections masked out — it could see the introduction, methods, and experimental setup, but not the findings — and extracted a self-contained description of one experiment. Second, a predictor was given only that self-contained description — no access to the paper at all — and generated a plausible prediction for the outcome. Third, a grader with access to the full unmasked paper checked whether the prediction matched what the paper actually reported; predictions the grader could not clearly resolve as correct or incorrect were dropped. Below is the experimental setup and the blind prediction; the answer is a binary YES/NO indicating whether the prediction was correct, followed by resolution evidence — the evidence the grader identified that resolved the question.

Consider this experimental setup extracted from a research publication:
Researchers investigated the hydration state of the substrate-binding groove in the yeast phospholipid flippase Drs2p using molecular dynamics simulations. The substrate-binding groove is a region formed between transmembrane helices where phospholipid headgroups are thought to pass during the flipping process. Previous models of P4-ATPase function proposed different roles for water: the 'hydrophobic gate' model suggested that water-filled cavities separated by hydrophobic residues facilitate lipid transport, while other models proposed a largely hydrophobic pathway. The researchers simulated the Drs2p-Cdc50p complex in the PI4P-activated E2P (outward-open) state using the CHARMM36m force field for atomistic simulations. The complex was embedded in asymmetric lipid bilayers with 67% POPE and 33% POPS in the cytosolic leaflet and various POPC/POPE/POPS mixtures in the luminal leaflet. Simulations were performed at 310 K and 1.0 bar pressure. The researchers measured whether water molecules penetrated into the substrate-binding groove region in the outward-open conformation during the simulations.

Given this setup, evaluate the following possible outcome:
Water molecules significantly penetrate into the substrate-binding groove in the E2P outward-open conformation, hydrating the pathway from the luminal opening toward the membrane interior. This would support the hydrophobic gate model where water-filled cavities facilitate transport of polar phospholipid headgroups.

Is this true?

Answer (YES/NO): YES